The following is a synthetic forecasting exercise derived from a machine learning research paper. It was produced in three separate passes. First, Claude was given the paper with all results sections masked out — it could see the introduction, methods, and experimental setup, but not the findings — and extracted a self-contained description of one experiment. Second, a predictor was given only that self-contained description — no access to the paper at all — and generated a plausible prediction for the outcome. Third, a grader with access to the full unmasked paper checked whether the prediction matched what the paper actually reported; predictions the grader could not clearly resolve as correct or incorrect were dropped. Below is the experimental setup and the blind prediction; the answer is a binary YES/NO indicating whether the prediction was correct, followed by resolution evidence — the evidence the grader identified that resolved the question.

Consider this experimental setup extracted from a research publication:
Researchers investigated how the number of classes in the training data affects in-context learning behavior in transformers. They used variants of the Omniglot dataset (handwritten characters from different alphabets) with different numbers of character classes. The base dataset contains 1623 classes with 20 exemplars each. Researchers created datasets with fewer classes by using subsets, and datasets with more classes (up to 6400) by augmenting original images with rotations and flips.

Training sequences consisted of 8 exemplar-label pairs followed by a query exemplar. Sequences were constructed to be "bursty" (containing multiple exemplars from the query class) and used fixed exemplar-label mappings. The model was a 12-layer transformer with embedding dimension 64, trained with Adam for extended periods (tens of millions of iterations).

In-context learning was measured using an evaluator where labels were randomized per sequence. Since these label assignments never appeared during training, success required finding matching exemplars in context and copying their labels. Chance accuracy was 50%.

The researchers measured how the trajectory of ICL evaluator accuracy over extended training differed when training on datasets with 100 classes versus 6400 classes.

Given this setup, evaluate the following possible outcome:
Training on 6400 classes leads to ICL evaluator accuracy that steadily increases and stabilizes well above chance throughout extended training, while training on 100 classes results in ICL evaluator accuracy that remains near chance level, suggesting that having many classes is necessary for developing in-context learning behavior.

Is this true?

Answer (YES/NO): NO